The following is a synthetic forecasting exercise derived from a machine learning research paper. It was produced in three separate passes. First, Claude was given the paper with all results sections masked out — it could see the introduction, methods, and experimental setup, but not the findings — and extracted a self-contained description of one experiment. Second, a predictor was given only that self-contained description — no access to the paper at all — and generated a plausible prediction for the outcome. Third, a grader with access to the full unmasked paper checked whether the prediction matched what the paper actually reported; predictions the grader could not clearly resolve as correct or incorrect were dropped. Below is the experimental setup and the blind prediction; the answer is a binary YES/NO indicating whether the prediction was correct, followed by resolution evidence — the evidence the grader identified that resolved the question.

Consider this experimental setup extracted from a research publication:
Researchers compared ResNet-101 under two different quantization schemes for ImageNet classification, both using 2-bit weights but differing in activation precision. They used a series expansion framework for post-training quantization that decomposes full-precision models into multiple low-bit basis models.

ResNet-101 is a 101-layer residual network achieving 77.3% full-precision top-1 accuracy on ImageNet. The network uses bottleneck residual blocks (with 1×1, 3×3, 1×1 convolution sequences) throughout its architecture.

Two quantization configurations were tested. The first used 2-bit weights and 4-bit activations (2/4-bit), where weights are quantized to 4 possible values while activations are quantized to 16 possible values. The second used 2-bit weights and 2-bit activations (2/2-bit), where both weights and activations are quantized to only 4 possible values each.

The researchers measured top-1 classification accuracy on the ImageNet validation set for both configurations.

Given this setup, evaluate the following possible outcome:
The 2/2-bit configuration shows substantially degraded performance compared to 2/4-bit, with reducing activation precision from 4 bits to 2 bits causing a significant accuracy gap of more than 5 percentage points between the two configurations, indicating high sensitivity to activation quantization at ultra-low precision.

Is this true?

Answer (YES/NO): YES